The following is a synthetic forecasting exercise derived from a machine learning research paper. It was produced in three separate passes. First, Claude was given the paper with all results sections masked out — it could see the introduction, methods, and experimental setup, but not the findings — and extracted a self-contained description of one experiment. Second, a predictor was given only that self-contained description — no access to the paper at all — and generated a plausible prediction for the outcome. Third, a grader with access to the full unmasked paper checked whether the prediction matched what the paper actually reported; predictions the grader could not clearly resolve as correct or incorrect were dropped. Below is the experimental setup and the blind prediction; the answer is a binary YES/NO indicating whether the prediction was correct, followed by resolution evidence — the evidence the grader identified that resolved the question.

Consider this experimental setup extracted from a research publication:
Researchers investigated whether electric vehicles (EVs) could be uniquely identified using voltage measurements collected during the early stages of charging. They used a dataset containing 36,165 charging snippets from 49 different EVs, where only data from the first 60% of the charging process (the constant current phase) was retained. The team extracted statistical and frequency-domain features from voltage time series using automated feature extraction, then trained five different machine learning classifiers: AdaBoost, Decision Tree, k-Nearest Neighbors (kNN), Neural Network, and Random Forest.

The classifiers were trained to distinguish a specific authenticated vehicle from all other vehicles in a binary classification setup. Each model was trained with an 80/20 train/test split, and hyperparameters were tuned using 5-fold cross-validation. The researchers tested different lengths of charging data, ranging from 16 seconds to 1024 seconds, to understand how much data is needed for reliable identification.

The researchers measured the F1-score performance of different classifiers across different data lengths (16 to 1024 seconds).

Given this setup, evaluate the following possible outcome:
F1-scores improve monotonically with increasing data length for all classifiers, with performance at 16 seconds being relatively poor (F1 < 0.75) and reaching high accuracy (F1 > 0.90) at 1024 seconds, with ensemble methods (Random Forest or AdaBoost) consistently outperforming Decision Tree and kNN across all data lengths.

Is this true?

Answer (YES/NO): NO